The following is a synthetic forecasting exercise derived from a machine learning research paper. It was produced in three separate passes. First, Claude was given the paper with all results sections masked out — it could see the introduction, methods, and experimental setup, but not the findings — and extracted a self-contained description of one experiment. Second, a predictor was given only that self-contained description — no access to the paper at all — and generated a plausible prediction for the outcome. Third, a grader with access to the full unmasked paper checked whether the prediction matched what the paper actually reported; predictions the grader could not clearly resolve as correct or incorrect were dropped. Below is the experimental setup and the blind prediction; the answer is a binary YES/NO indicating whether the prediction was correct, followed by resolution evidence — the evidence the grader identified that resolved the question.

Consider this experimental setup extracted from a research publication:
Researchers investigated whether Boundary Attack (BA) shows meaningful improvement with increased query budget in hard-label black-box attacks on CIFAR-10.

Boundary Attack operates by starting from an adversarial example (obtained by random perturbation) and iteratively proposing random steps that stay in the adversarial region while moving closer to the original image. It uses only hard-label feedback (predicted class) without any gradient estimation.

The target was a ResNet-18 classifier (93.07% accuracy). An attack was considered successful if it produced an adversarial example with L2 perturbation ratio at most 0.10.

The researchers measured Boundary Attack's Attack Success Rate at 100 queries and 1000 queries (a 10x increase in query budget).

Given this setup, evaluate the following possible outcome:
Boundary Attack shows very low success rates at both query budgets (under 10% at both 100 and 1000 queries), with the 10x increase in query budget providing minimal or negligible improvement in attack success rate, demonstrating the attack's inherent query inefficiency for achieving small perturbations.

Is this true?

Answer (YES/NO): YES